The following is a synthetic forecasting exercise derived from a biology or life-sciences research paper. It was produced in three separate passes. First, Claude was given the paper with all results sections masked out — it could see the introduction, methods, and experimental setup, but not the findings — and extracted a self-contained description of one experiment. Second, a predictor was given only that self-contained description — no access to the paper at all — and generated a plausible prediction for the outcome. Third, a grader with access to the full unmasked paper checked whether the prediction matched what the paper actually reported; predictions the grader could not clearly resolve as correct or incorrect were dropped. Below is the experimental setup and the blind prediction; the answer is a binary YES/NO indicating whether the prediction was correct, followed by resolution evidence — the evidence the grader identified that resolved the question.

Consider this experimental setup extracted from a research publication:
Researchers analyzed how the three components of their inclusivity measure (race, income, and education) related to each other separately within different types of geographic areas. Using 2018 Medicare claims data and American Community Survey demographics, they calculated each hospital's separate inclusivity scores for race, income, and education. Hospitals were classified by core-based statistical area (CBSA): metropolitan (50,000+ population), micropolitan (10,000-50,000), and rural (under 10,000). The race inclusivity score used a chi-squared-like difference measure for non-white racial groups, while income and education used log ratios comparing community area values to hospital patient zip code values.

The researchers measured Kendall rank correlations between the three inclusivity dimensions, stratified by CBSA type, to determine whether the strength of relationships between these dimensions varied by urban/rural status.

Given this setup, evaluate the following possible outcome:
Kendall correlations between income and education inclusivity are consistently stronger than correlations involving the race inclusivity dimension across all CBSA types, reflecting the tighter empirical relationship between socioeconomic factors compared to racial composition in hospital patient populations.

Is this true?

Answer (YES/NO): YES